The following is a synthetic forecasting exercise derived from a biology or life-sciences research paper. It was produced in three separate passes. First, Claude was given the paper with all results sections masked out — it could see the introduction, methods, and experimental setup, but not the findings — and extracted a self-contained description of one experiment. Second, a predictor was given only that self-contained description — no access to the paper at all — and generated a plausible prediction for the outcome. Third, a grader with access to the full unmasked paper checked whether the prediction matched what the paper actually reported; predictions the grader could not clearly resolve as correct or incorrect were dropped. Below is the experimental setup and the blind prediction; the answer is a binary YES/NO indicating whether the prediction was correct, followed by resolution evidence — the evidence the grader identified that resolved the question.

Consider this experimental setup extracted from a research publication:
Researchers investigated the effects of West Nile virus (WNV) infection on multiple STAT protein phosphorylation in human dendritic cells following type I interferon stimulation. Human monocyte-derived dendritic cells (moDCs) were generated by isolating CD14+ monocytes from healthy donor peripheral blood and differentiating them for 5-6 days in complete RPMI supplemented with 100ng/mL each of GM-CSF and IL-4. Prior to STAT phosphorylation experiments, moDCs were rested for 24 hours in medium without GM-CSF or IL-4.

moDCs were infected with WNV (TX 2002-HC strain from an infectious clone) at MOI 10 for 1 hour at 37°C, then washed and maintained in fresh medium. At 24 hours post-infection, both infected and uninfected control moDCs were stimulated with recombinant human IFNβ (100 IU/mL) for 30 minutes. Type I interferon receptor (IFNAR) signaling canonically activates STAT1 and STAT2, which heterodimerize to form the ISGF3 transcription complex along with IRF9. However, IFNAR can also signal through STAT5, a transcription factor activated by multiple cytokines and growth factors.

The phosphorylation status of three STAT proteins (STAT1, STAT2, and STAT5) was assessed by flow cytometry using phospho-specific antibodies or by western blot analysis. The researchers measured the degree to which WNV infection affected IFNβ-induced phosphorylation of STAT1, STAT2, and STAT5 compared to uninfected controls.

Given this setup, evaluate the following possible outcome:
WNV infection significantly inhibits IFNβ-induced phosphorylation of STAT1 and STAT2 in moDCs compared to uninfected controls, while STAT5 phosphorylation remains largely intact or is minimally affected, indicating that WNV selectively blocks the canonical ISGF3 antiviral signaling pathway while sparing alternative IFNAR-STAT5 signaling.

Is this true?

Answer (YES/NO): NO